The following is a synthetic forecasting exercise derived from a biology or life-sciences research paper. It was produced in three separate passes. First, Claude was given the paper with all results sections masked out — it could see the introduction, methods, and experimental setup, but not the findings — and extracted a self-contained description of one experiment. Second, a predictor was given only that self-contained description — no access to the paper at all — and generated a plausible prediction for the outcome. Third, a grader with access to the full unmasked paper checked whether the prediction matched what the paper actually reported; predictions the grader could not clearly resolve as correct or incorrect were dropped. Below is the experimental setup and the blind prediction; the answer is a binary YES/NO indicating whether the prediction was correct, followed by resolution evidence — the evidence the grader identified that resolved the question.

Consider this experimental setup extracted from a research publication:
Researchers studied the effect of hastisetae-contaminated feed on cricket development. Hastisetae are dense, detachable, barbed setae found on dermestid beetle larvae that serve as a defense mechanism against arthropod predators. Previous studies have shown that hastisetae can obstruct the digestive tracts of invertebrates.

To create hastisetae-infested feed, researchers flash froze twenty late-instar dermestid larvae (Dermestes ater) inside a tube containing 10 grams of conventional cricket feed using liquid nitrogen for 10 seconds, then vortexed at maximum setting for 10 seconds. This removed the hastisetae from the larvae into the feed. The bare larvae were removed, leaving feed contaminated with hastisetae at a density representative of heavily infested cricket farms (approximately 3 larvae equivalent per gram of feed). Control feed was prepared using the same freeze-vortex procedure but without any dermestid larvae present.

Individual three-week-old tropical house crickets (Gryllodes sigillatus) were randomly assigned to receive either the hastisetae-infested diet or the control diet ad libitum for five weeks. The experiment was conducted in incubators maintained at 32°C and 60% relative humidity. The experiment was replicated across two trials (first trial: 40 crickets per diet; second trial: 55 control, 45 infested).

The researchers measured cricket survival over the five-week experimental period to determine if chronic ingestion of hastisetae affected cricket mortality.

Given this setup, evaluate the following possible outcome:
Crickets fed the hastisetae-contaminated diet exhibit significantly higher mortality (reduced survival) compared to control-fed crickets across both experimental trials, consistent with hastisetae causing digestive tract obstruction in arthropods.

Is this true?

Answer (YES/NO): NO